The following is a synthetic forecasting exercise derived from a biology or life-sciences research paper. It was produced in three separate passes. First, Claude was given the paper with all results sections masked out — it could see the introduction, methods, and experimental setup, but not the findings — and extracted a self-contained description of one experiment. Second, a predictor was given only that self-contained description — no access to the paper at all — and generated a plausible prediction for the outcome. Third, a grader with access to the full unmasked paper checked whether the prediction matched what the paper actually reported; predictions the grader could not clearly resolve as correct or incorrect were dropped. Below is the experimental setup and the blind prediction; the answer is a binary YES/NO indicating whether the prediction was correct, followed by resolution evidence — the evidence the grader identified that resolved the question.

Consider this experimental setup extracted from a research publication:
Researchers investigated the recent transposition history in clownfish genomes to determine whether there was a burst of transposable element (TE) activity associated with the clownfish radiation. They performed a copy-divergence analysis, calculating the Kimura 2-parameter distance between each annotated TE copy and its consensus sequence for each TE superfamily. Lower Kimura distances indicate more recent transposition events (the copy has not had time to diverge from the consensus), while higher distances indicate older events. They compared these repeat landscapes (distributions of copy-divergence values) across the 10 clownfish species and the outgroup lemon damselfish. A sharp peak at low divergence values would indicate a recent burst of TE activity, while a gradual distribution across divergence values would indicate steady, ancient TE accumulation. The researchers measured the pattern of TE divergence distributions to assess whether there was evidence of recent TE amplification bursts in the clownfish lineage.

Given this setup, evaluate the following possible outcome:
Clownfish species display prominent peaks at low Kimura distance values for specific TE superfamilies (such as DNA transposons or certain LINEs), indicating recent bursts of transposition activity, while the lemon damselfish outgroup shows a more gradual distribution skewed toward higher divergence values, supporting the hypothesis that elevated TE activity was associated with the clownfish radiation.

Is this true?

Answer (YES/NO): NO